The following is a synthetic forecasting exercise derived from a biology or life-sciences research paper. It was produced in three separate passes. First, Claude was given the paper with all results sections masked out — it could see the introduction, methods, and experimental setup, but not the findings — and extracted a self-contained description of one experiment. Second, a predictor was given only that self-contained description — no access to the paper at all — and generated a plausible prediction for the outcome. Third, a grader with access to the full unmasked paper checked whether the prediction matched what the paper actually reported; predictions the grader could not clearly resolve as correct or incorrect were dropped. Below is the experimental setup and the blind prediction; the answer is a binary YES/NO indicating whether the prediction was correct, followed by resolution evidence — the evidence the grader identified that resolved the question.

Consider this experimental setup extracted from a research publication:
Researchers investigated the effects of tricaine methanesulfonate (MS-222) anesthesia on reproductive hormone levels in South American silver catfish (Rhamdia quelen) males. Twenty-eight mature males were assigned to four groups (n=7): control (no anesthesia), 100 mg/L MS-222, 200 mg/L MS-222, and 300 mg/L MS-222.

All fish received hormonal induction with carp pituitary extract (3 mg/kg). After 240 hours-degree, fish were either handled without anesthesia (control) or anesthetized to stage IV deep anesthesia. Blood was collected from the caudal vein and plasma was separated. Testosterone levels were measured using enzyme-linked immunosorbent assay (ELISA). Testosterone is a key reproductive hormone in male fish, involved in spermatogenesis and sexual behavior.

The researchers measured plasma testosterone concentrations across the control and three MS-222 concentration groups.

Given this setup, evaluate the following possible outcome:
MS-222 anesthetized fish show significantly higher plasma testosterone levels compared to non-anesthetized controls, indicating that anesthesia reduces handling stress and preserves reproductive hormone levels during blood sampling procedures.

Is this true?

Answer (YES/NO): NO